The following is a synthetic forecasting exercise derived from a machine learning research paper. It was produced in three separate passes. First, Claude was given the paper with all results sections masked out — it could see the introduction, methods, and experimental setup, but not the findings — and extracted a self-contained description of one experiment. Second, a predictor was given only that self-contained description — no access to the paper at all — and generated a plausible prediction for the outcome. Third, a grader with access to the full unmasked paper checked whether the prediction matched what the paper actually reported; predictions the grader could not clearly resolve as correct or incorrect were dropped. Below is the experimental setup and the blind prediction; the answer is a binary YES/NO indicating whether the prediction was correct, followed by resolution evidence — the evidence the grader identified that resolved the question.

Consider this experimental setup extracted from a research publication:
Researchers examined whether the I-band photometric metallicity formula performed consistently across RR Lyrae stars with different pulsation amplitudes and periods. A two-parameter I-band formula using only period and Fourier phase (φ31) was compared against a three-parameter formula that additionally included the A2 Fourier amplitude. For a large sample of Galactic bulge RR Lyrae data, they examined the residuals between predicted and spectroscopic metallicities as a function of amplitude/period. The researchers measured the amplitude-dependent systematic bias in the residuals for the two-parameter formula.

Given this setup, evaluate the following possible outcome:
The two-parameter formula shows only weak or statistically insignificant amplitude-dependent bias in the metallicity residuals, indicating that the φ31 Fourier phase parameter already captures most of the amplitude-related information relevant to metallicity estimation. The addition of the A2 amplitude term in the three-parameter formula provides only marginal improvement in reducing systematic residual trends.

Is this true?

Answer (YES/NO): NO